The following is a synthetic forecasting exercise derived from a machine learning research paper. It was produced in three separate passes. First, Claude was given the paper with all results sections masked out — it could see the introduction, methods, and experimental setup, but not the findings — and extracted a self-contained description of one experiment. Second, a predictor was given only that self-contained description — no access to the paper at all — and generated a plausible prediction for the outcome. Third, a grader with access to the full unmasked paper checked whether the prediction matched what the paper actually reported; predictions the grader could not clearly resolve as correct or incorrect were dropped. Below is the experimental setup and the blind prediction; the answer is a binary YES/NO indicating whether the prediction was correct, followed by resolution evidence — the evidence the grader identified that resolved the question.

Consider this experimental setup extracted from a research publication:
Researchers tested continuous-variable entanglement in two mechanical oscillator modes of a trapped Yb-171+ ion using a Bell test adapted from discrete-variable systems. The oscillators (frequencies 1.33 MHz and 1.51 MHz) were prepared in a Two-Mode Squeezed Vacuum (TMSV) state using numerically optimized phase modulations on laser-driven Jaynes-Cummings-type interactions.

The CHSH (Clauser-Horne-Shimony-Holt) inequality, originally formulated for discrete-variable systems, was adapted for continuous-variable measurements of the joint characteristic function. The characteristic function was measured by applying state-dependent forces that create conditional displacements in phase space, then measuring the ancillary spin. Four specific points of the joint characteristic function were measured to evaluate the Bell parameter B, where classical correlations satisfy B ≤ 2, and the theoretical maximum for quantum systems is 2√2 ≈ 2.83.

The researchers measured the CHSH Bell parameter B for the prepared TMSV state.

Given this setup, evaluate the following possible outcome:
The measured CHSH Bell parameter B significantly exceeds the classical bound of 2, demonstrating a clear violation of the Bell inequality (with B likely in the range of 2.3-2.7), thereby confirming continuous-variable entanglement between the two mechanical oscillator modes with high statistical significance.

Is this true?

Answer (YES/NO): NO